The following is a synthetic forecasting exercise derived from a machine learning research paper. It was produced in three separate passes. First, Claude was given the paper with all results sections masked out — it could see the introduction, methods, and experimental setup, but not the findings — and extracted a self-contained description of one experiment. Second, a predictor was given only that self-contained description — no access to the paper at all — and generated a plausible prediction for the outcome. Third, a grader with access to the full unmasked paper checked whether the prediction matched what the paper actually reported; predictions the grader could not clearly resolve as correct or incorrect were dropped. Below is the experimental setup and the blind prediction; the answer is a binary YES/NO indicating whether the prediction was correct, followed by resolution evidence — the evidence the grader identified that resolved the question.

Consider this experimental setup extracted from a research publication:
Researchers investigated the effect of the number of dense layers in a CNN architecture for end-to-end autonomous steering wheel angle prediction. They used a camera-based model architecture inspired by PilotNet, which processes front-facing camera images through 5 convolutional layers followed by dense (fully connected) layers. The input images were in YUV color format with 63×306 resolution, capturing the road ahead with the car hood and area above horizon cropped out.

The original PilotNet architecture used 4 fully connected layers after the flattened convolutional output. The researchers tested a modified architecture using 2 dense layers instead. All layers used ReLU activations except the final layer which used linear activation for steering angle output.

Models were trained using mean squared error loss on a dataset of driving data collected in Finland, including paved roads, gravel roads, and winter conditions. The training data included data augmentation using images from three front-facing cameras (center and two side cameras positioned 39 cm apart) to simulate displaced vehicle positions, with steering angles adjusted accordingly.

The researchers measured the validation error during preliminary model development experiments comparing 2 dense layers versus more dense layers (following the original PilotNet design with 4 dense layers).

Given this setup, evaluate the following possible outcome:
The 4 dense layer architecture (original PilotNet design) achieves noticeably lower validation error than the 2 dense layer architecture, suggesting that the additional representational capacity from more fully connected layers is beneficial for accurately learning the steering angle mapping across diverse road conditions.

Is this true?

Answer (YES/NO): NO